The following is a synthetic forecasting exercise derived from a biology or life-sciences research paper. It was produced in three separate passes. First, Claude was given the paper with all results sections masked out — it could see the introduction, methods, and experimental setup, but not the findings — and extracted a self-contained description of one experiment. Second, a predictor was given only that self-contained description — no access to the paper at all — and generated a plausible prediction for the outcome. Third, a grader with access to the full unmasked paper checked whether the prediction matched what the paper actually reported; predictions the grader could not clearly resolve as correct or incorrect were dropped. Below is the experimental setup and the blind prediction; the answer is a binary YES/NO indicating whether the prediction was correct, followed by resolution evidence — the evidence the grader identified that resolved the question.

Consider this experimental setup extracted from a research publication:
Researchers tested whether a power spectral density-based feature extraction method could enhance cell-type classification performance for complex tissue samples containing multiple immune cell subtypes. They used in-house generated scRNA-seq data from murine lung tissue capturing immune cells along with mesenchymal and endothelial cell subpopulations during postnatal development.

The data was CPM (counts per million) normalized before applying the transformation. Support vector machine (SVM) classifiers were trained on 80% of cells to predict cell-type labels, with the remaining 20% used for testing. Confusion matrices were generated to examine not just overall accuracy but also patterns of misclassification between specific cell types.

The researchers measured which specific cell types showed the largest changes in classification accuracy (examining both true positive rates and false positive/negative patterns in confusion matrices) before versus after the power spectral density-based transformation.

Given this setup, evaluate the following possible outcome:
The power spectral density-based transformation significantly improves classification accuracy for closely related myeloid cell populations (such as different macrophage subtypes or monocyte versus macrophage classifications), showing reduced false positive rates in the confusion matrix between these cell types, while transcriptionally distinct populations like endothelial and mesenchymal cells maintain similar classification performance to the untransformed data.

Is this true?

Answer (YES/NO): NO